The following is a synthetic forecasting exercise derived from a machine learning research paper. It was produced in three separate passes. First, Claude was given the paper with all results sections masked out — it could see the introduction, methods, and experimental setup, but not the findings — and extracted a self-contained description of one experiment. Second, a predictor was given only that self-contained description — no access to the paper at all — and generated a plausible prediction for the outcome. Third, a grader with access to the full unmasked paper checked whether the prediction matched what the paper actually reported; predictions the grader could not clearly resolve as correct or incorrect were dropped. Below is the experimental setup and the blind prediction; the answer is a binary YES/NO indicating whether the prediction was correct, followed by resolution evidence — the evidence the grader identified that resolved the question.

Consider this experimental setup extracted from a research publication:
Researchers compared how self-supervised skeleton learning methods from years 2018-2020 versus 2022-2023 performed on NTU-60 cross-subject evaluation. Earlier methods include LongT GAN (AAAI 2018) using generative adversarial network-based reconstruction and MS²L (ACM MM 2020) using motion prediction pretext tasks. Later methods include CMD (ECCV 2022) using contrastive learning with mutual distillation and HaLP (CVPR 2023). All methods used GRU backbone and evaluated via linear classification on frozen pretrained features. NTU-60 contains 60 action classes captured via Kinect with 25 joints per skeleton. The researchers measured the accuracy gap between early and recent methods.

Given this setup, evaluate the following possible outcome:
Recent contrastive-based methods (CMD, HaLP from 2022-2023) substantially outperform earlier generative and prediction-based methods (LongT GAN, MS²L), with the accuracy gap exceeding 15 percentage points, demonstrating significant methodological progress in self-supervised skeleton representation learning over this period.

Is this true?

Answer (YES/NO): YES